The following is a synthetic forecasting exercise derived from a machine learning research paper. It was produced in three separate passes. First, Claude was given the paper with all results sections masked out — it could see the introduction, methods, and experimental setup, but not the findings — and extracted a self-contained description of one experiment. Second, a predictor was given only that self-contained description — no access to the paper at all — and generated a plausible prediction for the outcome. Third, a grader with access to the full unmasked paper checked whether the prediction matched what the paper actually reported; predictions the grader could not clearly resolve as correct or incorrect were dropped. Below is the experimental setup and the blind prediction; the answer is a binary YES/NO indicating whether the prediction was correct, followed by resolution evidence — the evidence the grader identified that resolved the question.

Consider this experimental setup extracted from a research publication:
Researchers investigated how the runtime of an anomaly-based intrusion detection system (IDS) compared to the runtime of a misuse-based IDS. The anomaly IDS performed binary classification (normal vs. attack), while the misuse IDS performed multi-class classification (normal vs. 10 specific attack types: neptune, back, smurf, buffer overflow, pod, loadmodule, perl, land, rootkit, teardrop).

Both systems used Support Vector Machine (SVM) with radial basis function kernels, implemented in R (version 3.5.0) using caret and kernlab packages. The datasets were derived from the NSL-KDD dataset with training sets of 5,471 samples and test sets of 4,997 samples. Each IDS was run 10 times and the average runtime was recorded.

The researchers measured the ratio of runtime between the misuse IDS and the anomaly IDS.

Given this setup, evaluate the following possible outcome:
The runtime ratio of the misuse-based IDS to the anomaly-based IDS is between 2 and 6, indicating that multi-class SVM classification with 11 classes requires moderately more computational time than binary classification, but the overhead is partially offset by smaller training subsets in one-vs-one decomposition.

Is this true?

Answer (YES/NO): YES